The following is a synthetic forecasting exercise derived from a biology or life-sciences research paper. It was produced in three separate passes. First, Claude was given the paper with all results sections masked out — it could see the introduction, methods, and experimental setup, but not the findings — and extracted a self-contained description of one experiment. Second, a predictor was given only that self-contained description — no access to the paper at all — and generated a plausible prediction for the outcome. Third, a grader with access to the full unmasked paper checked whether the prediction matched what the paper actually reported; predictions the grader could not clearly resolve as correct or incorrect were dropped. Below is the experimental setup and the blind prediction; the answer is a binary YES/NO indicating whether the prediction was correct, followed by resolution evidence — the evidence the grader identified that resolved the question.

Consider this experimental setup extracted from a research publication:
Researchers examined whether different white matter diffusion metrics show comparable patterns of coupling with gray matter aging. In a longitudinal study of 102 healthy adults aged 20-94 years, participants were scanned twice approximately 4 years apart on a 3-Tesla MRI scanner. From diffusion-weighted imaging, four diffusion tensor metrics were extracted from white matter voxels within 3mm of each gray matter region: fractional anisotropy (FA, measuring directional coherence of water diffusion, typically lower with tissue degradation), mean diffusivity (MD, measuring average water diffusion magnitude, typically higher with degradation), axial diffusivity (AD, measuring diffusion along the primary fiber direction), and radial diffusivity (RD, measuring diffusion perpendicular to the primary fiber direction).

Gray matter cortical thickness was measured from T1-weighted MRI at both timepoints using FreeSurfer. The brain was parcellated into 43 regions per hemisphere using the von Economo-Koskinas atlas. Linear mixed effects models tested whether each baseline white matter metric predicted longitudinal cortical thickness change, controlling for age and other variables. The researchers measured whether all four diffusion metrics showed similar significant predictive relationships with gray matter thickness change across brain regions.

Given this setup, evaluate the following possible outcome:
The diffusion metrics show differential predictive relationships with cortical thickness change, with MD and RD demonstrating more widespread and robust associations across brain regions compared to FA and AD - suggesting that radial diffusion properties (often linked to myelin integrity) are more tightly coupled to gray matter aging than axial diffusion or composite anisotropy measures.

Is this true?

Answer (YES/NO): NO